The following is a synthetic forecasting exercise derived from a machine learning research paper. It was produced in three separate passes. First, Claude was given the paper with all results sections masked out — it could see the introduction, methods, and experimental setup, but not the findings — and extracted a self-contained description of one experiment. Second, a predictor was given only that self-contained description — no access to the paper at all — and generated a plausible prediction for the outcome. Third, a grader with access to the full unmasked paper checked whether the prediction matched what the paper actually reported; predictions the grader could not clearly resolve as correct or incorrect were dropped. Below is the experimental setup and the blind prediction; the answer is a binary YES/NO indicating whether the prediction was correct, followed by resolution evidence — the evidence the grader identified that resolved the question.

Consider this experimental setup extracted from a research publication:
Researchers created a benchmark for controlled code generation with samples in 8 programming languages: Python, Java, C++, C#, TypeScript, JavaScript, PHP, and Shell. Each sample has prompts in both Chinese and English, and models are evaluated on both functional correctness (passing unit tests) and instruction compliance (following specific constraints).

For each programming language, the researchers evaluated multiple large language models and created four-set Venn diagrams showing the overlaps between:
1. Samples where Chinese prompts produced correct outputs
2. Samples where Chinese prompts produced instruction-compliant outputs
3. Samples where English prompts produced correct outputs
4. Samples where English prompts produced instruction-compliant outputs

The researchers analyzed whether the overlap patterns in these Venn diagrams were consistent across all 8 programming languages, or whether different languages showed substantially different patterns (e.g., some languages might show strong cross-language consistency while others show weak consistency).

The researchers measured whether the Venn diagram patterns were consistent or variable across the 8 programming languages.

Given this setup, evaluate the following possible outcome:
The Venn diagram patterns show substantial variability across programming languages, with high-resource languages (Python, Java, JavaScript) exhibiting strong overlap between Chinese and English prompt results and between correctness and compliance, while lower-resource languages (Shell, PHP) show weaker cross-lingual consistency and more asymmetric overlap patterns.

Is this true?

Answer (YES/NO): NO